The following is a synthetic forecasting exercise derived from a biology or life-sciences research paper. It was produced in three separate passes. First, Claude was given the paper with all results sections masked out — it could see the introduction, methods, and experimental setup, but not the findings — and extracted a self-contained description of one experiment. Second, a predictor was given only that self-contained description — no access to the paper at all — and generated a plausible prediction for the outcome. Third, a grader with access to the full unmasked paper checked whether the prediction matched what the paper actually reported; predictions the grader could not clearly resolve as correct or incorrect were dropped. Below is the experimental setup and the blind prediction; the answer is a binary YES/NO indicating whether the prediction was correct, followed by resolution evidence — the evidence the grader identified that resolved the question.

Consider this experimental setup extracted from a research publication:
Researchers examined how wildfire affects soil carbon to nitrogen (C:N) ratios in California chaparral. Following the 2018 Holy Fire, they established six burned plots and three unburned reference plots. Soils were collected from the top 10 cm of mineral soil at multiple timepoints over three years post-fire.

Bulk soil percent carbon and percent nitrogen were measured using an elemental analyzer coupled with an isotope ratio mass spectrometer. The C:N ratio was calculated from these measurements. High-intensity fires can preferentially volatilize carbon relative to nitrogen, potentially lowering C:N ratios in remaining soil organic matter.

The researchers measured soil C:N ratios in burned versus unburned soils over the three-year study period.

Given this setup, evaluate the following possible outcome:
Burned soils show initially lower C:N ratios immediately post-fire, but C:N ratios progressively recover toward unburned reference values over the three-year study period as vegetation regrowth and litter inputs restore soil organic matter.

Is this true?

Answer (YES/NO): NO